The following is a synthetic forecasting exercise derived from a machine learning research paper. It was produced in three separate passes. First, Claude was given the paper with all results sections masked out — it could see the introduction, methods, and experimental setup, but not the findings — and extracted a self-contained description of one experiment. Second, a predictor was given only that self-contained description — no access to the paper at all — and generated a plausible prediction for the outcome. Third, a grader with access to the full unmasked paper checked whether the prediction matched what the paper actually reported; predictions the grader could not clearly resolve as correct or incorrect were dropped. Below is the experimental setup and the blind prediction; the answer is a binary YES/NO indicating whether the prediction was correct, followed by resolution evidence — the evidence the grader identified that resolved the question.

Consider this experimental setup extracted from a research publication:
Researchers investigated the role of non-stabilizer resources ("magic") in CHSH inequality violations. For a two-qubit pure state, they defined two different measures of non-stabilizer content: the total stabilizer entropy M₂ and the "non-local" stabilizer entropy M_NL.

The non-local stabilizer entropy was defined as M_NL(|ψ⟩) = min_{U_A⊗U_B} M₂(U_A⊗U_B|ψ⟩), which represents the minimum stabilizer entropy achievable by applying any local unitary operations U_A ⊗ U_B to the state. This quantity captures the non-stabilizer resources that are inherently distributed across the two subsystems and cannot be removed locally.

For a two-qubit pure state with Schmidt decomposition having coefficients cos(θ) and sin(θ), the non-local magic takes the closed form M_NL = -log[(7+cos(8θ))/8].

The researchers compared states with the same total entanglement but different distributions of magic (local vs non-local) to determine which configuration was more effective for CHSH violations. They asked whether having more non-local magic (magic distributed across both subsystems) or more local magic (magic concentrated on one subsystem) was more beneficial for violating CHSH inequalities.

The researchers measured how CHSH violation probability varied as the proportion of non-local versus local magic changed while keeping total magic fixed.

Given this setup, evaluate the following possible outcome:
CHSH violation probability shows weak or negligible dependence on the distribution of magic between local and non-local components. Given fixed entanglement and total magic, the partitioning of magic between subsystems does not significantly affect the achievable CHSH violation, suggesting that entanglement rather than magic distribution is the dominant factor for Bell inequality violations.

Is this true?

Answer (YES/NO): NO